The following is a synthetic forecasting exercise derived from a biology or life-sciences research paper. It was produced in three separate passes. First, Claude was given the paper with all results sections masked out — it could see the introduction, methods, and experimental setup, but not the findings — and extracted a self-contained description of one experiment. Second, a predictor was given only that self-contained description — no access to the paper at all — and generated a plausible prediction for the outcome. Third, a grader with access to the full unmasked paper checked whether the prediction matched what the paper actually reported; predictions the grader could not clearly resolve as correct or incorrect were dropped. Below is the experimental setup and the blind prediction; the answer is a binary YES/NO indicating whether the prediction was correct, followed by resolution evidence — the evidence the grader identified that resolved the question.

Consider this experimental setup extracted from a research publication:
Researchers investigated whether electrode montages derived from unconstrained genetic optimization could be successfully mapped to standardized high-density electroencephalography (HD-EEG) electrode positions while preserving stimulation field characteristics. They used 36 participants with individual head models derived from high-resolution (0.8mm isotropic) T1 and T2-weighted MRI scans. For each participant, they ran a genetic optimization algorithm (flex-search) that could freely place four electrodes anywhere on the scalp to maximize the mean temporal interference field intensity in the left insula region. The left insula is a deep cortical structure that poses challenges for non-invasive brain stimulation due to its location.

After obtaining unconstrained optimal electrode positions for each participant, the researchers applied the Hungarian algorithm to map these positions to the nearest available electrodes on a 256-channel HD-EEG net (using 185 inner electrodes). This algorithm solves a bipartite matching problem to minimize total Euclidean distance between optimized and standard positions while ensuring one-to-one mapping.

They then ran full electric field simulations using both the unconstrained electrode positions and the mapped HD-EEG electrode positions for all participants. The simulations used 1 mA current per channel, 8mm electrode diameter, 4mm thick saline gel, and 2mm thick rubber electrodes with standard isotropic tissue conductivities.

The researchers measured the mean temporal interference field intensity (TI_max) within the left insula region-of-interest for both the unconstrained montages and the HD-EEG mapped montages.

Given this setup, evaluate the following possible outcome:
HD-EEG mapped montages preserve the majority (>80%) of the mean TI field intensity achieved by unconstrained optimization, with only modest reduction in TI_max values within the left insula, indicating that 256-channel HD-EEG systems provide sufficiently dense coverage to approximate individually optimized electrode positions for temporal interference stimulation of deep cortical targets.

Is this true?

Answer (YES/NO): YES